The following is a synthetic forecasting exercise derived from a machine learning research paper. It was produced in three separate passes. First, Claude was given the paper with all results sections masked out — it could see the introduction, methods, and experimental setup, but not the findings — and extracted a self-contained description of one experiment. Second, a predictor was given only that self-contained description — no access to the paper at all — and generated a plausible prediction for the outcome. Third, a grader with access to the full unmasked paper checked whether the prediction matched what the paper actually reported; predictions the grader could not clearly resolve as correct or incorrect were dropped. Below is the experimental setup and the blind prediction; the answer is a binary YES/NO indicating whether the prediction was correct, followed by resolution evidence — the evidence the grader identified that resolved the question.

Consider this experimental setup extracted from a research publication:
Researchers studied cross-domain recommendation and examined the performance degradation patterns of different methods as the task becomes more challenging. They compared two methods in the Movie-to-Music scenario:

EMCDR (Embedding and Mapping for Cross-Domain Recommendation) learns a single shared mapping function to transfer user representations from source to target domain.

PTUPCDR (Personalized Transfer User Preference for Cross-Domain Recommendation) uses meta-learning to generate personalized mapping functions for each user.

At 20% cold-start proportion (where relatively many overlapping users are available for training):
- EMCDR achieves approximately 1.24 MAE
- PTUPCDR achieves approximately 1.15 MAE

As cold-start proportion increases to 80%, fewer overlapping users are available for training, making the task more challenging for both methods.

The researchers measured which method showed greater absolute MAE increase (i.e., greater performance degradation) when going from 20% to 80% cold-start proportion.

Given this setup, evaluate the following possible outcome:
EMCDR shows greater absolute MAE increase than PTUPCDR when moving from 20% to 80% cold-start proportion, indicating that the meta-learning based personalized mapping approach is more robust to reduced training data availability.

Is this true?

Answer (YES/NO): YES